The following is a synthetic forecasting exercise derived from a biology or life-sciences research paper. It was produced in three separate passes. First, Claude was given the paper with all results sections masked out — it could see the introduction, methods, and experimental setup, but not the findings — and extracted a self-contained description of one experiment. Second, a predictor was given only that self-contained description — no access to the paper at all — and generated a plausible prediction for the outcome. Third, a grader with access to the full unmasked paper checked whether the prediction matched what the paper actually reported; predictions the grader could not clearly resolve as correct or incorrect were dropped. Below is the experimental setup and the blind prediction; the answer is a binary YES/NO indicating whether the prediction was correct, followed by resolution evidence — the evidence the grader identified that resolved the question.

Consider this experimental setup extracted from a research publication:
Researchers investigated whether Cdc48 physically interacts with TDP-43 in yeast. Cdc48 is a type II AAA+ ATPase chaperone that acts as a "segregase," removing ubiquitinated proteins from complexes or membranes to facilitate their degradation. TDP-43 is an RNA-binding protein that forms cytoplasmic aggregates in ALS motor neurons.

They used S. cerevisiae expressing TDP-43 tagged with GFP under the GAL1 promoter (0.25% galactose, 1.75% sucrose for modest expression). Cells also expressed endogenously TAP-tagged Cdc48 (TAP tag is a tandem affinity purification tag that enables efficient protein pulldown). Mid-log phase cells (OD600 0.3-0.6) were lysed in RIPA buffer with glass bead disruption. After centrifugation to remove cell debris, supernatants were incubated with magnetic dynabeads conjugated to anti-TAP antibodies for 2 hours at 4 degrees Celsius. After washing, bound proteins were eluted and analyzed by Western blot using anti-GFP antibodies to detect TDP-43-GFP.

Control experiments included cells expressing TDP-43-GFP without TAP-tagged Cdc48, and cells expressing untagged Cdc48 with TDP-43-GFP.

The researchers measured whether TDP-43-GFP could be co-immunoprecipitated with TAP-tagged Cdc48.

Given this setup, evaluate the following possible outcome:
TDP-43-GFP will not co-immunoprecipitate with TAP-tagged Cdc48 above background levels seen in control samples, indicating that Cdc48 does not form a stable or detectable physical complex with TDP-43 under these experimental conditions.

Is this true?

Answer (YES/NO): NO